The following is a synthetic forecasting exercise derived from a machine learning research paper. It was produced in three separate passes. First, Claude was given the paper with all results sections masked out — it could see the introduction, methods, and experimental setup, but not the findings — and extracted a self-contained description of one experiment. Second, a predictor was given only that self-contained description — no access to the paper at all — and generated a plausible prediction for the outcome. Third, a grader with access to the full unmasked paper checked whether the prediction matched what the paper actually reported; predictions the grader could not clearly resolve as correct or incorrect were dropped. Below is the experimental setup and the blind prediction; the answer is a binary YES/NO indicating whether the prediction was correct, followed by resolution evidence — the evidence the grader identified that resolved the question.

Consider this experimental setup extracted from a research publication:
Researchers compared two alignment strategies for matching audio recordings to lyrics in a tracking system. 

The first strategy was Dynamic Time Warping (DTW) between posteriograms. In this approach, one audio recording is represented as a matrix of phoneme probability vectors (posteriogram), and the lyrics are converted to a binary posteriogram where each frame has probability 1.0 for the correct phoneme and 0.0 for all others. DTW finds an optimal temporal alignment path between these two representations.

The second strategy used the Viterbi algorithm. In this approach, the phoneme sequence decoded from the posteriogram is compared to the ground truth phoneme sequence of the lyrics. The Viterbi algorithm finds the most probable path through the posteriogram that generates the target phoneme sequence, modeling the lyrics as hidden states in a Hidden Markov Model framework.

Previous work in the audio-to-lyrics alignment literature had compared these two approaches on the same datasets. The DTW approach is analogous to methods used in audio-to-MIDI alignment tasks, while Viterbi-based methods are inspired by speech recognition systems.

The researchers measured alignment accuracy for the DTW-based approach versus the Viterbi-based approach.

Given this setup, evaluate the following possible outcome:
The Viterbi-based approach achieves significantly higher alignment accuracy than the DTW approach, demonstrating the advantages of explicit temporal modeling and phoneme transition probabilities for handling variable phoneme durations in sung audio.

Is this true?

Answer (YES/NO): NO